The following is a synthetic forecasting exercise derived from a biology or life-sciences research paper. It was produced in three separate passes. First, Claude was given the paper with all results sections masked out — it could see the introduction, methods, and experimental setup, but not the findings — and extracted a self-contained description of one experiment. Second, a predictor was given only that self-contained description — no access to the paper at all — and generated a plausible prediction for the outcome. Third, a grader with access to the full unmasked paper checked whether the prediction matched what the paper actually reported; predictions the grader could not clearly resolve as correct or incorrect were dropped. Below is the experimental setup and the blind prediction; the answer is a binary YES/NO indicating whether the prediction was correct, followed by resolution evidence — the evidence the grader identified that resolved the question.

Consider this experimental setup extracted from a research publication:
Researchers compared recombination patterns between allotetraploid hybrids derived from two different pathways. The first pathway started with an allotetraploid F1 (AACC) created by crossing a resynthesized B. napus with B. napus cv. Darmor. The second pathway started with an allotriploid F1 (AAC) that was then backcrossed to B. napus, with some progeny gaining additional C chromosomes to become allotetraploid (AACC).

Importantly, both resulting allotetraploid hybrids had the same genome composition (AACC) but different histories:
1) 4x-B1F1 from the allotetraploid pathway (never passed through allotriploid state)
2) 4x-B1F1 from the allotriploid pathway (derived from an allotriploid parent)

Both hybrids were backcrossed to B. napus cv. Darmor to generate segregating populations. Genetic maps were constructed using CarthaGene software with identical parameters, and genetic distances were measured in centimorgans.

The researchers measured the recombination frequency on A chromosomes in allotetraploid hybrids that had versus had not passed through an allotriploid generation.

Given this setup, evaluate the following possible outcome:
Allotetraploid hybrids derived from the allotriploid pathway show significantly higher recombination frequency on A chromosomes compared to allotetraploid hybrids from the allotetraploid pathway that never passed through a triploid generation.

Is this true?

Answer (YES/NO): NO